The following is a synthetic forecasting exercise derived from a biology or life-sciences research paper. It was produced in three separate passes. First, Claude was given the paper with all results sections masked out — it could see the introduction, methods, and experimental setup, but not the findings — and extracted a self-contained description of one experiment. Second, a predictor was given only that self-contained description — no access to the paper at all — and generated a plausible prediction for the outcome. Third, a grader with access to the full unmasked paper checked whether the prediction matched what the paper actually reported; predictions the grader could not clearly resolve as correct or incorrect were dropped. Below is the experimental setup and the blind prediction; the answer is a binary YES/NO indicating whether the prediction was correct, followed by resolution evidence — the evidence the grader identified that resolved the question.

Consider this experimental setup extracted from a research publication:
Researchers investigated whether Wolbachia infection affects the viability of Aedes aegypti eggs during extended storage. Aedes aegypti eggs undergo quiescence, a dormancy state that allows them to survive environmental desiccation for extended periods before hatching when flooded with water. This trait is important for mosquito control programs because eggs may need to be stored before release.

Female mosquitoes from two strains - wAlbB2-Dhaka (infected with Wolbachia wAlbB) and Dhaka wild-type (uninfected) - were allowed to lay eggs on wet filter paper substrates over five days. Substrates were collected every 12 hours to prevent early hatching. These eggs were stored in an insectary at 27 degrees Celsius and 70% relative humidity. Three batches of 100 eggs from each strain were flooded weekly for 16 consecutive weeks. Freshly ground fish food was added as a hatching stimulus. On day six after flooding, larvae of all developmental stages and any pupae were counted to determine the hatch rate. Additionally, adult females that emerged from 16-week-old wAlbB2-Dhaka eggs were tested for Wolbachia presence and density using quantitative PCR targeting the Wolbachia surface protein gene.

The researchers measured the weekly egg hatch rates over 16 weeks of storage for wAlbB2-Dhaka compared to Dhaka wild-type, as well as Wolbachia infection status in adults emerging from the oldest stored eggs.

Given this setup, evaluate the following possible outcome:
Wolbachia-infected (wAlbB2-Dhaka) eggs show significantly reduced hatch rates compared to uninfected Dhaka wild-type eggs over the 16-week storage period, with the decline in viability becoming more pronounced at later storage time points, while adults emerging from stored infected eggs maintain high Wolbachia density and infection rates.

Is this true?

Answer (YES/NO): NO